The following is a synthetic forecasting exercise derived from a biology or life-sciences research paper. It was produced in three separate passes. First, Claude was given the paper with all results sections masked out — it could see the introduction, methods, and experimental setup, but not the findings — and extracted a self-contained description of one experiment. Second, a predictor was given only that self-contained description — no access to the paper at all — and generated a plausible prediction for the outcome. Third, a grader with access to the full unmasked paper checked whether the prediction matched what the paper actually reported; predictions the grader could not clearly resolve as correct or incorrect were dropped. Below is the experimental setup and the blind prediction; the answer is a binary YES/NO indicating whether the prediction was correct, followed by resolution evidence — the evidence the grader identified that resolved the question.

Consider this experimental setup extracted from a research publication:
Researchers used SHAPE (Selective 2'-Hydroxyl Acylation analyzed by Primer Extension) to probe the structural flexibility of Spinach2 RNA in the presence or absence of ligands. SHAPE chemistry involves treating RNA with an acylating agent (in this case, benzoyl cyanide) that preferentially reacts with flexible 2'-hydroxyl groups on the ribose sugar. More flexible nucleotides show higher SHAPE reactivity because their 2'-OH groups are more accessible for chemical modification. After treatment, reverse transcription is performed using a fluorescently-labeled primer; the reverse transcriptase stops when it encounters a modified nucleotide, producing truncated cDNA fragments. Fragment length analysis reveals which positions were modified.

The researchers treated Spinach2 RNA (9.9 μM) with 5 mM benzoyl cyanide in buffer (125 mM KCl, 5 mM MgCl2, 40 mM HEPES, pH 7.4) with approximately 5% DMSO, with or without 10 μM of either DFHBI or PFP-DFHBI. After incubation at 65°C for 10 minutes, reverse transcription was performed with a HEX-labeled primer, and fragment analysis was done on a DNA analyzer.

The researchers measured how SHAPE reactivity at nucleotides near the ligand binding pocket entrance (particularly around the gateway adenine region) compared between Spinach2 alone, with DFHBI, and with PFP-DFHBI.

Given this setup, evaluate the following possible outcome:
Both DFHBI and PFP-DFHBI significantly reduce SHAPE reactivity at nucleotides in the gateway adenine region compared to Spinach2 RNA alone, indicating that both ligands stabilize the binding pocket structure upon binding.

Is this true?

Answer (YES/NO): NO